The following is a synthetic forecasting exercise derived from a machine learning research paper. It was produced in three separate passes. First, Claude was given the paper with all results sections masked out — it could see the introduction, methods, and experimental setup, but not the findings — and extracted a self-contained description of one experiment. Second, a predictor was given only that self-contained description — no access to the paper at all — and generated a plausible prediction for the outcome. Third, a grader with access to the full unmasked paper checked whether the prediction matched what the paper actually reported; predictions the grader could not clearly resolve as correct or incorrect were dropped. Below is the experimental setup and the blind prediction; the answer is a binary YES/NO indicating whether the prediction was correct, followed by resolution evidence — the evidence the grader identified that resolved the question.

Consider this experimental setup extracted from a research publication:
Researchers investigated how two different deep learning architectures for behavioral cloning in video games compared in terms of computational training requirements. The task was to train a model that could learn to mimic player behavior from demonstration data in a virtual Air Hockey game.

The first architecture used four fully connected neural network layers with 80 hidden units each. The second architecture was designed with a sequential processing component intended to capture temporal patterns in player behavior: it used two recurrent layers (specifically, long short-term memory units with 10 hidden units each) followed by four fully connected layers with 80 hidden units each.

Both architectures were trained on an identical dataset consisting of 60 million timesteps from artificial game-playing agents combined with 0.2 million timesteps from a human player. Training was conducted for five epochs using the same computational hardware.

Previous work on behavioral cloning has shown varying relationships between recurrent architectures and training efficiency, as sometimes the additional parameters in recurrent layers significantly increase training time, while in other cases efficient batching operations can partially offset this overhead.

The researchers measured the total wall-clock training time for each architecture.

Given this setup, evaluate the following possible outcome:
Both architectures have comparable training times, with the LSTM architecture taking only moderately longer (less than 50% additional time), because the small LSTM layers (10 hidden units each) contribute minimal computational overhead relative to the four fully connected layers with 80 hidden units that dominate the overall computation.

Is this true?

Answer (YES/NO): NO